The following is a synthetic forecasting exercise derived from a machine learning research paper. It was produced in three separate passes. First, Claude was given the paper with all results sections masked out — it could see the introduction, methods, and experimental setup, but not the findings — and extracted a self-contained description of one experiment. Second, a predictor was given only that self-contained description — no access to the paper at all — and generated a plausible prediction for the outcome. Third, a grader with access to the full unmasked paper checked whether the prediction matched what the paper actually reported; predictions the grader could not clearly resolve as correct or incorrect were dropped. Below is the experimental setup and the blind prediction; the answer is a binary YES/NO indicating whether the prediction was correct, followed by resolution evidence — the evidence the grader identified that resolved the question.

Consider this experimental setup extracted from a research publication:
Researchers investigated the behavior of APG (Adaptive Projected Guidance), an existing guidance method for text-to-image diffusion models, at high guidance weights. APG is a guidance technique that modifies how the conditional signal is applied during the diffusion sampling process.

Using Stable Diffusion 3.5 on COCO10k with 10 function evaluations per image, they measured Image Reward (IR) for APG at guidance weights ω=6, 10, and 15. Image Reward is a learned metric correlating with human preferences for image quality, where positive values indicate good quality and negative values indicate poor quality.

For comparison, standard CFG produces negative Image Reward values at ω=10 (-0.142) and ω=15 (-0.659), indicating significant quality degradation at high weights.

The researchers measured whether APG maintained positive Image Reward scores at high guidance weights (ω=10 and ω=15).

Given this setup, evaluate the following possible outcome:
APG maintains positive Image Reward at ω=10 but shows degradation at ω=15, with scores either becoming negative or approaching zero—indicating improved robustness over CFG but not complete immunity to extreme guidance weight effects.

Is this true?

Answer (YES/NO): NO